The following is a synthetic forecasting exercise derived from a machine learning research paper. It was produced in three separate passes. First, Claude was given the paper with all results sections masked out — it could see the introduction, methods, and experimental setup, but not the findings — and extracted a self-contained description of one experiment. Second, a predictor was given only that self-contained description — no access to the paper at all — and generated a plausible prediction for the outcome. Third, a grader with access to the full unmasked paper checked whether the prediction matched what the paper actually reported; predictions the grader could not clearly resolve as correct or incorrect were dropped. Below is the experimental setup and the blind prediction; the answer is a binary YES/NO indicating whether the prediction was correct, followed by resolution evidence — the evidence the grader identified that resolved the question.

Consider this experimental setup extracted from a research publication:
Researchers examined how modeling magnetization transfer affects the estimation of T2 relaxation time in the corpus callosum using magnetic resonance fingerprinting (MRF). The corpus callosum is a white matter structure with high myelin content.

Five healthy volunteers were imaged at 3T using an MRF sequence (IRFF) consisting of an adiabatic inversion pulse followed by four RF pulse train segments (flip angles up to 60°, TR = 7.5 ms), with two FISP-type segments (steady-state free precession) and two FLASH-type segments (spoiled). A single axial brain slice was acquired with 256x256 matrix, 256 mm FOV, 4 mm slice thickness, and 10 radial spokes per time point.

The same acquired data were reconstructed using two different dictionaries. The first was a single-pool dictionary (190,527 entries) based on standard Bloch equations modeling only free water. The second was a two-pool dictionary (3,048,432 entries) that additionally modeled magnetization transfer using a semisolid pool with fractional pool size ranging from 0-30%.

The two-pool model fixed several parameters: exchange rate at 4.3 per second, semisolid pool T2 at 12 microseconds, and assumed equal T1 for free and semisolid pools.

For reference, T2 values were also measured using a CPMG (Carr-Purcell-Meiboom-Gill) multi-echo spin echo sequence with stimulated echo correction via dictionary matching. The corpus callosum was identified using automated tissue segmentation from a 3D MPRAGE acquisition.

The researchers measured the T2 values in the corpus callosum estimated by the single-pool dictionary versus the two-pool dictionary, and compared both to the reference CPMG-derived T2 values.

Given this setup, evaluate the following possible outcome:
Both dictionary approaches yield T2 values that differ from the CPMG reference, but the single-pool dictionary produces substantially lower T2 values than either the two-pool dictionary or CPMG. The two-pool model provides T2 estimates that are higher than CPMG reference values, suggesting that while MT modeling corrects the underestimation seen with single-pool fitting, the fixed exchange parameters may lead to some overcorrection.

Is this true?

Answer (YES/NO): NO